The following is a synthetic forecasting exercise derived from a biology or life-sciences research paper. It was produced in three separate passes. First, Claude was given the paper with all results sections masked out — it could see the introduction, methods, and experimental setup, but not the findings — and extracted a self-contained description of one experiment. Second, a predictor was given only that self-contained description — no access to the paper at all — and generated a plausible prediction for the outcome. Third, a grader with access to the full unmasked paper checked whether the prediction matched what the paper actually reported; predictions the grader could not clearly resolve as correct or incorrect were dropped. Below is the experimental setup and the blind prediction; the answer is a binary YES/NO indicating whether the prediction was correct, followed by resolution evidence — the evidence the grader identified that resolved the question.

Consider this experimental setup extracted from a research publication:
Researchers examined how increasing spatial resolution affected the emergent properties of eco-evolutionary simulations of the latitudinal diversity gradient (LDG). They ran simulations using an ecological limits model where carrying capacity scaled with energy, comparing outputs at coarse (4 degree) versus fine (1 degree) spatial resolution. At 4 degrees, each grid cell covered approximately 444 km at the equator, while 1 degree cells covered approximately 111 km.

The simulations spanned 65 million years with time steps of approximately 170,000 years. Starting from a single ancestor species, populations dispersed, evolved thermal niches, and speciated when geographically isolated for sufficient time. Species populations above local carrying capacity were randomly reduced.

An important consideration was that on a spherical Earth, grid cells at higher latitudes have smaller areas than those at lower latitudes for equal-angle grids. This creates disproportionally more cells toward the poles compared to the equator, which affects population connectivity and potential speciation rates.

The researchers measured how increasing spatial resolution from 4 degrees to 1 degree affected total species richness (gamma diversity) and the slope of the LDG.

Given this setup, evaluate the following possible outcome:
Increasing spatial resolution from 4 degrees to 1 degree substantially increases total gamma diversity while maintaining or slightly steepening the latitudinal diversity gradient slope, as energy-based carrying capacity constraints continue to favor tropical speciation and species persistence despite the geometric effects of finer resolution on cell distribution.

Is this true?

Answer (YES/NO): NO